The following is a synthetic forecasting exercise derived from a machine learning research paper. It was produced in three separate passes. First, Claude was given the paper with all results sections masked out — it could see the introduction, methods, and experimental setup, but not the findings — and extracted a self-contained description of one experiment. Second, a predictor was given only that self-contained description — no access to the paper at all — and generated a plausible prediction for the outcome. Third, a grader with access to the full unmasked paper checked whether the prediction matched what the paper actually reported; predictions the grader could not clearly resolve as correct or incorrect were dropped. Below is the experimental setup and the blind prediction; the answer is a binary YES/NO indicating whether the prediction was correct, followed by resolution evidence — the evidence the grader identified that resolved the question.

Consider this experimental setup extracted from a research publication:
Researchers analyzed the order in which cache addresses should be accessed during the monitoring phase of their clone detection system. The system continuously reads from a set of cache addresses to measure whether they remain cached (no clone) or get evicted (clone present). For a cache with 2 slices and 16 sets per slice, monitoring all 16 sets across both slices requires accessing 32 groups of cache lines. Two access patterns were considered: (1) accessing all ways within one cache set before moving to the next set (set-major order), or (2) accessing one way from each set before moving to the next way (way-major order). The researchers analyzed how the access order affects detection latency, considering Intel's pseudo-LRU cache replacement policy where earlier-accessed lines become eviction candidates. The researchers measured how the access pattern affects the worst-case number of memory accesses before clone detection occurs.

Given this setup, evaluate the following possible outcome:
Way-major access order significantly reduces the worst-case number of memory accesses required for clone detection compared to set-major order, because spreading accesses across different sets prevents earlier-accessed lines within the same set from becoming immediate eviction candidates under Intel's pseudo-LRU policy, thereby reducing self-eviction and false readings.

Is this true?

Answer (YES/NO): YES